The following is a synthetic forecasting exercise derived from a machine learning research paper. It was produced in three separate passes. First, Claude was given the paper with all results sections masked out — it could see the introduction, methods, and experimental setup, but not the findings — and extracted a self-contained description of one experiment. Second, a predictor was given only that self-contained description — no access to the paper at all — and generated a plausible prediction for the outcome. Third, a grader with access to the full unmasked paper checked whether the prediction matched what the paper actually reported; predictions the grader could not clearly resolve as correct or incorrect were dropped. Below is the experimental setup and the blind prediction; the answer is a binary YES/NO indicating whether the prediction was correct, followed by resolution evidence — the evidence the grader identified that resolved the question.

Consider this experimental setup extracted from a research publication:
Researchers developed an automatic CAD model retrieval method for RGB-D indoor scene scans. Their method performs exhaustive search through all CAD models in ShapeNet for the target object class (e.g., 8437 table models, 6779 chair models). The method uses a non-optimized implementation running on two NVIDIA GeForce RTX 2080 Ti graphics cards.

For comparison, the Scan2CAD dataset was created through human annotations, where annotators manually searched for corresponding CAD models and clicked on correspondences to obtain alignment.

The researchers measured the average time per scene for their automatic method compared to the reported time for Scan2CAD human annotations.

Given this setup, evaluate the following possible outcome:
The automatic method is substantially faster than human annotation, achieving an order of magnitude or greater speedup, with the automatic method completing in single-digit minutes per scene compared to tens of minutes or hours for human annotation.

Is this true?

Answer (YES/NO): NO